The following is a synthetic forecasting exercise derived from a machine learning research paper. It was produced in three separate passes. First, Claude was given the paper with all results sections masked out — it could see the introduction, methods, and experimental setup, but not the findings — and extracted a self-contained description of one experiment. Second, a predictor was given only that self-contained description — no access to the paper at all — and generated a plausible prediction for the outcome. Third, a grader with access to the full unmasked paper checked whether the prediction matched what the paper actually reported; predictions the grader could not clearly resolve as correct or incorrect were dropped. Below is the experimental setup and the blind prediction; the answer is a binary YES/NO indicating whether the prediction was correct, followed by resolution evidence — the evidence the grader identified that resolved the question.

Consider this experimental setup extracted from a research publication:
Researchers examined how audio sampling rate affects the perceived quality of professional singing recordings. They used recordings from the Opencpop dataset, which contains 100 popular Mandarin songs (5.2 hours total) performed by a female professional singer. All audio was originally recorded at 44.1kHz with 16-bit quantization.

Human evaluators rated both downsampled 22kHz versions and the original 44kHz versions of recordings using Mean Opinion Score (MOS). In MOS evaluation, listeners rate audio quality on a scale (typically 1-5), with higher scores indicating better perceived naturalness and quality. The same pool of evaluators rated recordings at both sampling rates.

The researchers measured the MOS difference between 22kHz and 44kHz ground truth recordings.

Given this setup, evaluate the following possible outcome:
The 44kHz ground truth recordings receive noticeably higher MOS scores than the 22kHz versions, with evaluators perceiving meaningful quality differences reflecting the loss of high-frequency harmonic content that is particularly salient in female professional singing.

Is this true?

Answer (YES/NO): NO